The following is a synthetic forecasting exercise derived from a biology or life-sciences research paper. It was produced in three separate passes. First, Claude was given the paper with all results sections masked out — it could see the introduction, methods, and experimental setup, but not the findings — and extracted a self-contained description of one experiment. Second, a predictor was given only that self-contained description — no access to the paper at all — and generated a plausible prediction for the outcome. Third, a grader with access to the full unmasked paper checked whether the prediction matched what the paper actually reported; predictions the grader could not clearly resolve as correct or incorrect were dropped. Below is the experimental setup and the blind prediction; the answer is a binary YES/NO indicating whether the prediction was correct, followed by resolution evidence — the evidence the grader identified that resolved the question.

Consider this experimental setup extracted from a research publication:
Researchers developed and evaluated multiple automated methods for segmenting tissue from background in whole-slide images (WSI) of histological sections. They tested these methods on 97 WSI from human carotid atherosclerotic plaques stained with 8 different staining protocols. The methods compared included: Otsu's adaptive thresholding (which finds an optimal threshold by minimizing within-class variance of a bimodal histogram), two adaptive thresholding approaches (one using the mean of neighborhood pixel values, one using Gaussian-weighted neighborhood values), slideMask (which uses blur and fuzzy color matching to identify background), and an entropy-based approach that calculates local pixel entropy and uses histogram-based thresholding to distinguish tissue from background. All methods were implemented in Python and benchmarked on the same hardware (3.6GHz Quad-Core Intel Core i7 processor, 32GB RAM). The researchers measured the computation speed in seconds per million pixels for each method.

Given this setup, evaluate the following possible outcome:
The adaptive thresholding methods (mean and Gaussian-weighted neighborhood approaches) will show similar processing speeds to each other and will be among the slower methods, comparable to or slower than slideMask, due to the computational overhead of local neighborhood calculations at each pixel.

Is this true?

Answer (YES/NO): NO